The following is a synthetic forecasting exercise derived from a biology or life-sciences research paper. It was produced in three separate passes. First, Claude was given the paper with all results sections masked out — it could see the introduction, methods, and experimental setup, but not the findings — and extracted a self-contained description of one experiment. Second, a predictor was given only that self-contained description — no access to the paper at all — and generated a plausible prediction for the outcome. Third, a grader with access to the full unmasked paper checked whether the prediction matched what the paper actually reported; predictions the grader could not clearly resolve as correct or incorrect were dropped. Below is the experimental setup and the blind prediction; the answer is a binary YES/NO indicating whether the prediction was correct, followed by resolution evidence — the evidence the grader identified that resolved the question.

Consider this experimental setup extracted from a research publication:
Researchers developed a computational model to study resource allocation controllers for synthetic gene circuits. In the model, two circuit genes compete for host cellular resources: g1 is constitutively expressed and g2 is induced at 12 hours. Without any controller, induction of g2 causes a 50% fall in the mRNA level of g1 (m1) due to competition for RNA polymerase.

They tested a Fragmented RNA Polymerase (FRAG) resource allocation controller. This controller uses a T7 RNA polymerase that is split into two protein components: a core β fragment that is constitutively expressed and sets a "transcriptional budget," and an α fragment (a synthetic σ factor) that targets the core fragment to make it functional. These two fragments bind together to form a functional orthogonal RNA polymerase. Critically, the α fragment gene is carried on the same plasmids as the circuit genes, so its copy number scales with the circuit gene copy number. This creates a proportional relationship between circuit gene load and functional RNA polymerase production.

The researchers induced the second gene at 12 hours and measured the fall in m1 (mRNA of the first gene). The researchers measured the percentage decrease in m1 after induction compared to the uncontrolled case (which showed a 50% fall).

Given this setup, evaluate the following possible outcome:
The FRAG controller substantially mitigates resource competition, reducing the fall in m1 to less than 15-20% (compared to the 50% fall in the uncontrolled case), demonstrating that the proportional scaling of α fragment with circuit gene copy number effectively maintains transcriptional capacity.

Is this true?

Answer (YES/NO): NO